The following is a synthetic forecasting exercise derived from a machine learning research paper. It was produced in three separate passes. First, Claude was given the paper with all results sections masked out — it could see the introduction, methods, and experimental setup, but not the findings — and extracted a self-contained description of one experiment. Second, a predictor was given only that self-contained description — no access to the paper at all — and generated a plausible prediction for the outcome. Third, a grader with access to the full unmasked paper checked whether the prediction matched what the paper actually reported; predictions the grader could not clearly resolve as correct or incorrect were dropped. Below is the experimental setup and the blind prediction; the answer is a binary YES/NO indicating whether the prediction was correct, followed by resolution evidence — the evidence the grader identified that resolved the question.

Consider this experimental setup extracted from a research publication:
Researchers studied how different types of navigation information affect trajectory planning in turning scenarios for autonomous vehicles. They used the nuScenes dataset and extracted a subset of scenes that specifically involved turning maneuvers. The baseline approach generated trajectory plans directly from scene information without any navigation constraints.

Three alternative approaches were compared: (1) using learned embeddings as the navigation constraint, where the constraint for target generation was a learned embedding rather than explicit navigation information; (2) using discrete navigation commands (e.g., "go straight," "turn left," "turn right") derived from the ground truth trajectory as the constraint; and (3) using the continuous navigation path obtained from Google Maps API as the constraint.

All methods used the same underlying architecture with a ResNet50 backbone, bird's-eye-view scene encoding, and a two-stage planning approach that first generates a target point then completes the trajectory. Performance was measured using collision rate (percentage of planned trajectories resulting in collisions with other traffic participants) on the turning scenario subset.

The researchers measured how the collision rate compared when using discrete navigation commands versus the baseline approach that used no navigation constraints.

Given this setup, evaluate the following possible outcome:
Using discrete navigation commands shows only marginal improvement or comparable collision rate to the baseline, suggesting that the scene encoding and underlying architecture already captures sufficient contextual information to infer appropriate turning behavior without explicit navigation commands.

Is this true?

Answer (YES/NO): NO